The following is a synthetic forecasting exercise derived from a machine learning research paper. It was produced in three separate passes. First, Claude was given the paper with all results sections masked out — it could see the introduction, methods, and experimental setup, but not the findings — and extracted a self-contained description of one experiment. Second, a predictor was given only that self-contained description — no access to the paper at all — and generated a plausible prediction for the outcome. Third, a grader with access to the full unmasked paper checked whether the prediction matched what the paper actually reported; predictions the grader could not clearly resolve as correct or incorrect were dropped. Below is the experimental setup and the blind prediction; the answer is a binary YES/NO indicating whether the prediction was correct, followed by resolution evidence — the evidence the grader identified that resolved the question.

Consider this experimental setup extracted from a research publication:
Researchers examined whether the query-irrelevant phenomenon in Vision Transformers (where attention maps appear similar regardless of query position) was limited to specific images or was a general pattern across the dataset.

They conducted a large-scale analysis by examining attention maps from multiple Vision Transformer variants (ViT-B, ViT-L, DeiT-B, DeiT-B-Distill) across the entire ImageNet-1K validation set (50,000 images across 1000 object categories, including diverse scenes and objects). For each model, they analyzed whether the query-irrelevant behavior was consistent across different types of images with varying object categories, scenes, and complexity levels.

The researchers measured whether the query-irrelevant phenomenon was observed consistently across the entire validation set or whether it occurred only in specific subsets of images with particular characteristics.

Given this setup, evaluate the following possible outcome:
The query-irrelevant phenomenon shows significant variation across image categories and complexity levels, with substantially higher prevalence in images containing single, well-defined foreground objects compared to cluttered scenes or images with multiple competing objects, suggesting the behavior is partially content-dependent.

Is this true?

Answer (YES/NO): NO